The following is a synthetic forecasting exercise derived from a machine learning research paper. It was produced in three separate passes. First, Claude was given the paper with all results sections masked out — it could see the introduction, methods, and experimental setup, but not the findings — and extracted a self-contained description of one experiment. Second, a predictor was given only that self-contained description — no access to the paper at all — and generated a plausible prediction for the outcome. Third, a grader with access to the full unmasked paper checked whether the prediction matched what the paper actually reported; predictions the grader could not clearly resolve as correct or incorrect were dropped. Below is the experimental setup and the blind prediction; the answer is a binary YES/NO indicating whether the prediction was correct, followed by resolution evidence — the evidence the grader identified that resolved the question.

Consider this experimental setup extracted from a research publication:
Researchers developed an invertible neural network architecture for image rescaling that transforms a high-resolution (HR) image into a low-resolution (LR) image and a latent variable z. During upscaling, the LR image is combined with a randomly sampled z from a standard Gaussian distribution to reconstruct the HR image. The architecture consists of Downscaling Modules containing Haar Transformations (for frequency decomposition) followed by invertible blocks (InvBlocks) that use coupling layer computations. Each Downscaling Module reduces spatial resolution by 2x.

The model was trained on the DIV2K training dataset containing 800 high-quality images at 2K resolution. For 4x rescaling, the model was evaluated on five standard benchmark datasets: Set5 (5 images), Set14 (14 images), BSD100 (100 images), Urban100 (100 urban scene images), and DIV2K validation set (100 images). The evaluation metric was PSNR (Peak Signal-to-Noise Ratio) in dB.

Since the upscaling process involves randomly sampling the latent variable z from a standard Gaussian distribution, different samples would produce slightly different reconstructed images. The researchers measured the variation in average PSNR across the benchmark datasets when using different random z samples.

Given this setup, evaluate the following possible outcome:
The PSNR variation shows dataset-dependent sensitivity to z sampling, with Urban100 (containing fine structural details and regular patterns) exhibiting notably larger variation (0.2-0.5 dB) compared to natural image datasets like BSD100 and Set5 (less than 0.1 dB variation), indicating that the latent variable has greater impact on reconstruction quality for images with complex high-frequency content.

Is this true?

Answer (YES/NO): NO